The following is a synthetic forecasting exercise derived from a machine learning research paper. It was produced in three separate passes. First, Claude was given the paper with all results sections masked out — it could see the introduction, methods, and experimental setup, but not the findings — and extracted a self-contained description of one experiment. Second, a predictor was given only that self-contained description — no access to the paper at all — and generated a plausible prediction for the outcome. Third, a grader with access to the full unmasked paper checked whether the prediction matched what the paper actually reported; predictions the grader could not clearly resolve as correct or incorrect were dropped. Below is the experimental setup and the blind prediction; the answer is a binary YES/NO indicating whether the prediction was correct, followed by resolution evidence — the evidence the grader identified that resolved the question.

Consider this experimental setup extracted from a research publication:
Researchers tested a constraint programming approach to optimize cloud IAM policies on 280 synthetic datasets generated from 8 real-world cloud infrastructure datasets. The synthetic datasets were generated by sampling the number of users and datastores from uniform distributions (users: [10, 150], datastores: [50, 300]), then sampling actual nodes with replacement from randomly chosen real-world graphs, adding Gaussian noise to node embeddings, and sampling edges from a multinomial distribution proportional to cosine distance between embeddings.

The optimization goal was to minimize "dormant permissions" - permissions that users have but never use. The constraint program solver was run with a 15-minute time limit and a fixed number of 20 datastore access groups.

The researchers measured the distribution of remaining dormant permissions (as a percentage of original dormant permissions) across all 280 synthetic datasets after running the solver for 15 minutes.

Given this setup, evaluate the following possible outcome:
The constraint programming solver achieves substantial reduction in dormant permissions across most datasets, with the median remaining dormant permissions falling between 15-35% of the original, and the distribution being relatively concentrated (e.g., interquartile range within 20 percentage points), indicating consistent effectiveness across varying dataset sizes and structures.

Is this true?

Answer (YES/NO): NO